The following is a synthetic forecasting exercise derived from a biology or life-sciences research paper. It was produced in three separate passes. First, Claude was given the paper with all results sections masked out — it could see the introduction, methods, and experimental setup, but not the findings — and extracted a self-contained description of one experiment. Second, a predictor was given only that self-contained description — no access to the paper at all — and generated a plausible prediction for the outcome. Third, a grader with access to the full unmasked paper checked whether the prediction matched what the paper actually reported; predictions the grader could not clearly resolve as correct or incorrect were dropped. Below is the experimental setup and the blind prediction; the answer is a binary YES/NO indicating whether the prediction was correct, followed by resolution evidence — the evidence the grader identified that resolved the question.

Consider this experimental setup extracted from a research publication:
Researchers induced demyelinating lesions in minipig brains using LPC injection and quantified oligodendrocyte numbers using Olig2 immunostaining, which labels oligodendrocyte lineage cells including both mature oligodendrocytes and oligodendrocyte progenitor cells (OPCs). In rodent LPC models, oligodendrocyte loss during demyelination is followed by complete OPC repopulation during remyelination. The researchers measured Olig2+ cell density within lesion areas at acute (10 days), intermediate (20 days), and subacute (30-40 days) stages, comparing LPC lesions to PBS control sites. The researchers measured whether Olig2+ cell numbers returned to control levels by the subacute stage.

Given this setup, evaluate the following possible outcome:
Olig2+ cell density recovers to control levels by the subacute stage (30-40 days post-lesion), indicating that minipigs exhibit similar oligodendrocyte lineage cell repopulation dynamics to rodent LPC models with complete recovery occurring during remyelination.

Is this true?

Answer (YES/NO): NO